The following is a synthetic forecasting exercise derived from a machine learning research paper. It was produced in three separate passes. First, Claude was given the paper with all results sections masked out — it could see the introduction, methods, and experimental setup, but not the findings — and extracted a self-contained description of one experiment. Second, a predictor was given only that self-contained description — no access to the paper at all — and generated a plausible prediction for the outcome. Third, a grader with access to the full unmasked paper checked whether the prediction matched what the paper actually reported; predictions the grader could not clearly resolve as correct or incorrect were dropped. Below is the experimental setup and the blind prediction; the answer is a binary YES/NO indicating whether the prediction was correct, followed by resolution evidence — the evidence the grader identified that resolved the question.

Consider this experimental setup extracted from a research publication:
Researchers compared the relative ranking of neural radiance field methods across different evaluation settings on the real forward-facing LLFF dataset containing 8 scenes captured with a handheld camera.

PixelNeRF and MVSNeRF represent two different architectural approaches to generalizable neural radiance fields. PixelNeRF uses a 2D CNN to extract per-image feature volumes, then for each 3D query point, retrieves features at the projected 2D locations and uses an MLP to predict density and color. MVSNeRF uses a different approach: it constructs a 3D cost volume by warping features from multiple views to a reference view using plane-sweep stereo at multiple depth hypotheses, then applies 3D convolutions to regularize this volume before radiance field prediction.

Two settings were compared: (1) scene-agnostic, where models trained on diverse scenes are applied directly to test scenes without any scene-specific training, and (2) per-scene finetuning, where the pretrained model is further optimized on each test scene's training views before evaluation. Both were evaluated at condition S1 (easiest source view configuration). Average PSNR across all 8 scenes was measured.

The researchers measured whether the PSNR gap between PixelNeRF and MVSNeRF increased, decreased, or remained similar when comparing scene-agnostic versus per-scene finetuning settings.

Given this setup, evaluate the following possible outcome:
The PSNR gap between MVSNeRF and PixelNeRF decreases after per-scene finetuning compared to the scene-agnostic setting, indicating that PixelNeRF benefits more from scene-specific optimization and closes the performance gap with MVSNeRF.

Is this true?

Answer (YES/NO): NO